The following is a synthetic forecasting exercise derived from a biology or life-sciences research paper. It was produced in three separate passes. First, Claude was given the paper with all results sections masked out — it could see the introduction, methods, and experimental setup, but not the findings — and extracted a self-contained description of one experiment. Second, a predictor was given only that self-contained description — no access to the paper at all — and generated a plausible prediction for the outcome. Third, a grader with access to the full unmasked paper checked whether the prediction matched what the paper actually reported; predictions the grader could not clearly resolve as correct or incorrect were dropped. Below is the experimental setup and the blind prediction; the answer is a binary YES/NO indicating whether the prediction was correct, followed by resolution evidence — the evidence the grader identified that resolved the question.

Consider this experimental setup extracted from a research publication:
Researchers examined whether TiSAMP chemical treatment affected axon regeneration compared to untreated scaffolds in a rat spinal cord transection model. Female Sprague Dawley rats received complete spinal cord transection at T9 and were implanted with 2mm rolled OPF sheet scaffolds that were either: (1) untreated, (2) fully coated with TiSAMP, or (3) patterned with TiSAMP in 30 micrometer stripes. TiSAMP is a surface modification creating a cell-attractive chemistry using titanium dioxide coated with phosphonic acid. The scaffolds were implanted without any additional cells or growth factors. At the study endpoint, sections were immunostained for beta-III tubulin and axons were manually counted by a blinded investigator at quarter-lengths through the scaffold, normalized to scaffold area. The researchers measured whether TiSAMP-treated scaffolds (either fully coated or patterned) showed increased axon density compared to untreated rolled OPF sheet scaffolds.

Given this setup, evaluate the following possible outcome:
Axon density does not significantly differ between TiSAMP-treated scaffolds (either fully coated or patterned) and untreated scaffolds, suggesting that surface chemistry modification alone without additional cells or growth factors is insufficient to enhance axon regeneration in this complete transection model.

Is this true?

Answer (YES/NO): YES